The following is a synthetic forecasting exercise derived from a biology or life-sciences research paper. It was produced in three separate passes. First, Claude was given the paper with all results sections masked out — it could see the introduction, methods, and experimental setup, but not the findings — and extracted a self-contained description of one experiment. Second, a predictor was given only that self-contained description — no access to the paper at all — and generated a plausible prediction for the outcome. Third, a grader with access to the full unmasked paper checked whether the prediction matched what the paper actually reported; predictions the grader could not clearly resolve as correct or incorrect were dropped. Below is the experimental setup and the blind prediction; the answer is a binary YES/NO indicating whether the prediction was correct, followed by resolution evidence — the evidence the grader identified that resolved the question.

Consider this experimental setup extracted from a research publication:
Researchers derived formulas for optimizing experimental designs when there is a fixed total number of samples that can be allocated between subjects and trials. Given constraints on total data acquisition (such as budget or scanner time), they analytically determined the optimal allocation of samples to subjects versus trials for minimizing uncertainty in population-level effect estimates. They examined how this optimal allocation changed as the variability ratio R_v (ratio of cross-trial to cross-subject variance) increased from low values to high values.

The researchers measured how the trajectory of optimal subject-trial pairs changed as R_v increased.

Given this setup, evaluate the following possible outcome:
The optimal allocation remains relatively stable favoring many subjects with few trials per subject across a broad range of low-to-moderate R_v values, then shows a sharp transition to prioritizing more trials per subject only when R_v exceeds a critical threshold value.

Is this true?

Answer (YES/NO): NO